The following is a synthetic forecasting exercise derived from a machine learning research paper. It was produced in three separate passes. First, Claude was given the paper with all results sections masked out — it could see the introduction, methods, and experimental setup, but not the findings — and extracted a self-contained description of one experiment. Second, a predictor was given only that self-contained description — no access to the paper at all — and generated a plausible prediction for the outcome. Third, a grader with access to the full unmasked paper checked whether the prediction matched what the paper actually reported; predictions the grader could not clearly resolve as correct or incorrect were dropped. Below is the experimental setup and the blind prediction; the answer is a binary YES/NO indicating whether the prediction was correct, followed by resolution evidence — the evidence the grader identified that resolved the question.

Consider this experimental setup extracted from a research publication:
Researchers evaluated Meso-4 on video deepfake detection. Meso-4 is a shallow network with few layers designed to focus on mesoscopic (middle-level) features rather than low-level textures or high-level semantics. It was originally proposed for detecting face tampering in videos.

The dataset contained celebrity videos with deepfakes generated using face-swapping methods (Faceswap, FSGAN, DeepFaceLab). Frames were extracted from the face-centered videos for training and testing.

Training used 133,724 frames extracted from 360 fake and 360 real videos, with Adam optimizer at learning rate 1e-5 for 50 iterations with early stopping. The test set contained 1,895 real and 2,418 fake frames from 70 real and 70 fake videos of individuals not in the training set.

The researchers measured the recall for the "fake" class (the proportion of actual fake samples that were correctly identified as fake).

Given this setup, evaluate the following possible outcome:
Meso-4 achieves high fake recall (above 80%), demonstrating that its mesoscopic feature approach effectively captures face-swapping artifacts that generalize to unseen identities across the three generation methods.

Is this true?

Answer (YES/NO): NO